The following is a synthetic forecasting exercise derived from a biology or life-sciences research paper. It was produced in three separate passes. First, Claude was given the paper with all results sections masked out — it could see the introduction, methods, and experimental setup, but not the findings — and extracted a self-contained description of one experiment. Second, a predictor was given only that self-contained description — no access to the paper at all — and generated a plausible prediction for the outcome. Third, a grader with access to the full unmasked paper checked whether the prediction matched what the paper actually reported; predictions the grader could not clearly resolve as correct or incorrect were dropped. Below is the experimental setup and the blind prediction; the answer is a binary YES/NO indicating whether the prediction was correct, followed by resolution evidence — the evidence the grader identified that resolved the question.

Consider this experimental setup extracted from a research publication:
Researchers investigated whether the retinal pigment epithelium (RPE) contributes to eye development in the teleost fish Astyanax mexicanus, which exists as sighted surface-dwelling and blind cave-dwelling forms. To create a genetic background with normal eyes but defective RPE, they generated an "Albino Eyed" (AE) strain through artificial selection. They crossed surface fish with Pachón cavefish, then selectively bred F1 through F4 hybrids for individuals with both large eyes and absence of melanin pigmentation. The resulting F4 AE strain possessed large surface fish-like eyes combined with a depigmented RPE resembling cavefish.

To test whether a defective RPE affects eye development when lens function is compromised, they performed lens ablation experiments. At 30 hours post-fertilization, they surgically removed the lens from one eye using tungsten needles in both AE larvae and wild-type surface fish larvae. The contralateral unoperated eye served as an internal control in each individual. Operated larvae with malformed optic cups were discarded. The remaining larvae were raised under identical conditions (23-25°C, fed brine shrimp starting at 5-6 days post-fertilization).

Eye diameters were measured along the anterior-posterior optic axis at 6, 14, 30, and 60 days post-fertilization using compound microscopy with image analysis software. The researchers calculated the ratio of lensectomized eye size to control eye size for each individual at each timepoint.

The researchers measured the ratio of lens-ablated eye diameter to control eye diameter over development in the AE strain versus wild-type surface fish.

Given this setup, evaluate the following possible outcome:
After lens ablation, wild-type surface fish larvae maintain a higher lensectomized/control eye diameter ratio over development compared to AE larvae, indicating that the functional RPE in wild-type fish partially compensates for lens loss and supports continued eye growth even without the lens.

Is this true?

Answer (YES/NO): YES